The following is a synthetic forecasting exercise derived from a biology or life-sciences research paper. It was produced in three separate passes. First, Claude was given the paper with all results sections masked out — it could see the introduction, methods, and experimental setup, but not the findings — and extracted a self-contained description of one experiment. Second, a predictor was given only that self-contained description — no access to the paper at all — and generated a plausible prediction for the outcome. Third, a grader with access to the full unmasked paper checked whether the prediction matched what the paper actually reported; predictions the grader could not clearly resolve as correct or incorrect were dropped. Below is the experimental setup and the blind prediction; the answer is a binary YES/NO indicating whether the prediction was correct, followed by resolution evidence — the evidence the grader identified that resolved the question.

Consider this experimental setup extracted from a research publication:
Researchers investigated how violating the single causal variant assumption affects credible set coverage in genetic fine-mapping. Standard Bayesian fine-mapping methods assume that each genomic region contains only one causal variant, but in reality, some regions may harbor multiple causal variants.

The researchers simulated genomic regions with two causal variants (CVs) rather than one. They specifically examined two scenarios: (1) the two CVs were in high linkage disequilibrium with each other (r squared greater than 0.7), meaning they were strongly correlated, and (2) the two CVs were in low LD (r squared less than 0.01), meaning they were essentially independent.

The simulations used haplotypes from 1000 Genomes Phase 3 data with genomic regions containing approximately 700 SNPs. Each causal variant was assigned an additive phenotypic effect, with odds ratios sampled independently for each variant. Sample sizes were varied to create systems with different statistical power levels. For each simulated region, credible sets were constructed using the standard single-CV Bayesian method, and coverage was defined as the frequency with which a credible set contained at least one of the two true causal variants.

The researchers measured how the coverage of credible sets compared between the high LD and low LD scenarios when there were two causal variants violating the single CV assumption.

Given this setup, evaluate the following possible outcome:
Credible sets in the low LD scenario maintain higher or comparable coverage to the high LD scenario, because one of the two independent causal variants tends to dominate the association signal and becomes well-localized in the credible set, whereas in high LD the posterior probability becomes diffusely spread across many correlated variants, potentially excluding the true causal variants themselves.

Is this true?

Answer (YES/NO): NO